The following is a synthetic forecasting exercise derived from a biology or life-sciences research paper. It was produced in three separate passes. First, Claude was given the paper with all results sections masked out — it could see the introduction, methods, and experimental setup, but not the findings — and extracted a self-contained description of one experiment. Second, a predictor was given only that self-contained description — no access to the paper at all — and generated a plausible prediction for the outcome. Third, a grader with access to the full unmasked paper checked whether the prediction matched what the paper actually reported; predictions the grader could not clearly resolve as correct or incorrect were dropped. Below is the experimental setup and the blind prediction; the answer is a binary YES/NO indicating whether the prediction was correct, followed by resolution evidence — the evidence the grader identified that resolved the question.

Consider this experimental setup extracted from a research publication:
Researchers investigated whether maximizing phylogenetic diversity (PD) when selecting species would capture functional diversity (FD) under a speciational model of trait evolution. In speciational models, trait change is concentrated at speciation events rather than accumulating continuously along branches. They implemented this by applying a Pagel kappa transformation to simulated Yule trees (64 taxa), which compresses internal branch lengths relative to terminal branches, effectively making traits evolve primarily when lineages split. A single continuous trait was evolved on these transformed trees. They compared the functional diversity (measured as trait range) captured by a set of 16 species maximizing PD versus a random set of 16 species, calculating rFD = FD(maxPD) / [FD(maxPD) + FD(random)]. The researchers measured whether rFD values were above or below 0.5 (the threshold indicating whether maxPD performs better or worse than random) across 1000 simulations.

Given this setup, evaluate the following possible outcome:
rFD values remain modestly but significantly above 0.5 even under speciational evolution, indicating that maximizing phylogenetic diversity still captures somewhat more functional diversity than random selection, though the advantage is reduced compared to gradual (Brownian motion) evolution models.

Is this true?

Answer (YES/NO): NO